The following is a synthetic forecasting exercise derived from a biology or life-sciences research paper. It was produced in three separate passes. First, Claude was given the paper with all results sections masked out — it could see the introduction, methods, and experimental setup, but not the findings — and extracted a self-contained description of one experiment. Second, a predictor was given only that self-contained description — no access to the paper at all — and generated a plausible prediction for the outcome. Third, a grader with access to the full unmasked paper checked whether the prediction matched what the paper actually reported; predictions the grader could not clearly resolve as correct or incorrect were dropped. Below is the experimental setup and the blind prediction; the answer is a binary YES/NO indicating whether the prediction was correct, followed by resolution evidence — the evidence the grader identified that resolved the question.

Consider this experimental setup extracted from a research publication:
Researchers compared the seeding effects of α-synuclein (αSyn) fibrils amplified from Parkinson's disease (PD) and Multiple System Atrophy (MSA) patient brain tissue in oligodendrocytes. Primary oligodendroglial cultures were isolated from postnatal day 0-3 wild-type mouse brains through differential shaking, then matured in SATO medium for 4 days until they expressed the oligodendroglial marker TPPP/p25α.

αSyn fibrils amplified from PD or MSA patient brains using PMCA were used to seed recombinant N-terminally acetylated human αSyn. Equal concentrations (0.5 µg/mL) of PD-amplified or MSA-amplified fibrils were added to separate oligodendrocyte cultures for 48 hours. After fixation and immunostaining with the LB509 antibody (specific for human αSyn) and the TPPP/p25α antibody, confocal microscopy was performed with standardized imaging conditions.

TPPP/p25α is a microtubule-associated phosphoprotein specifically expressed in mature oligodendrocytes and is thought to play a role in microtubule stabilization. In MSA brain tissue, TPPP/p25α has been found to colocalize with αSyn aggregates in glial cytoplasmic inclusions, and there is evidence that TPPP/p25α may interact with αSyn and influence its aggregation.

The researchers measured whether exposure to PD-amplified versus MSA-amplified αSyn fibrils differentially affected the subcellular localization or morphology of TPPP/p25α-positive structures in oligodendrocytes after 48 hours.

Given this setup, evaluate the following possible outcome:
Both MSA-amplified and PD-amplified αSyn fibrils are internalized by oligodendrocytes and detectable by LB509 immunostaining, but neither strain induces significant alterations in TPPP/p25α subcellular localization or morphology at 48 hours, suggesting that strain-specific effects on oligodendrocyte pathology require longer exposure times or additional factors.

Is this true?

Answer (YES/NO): NO